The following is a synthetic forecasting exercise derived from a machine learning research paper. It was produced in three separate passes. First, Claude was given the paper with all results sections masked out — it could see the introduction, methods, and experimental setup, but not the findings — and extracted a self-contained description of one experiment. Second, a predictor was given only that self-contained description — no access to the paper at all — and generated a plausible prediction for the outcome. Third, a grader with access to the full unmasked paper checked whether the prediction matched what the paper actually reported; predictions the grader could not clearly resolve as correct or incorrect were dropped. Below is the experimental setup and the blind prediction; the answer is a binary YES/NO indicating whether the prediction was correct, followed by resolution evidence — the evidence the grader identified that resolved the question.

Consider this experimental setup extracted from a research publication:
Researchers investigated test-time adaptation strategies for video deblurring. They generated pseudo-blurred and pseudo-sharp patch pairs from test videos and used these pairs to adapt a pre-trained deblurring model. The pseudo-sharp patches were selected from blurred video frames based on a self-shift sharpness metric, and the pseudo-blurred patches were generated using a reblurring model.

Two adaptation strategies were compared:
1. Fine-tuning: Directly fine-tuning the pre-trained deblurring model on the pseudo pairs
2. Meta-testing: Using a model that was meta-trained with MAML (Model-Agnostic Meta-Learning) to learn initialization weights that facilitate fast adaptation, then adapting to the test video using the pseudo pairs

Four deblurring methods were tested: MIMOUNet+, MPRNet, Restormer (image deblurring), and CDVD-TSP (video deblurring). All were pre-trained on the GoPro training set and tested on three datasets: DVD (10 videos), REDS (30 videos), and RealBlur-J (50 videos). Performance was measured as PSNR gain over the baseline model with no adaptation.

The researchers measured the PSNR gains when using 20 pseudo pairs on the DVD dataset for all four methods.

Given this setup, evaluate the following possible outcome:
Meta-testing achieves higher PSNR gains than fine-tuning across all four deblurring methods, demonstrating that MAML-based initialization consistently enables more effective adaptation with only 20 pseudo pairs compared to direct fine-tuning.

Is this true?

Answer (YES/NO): YES